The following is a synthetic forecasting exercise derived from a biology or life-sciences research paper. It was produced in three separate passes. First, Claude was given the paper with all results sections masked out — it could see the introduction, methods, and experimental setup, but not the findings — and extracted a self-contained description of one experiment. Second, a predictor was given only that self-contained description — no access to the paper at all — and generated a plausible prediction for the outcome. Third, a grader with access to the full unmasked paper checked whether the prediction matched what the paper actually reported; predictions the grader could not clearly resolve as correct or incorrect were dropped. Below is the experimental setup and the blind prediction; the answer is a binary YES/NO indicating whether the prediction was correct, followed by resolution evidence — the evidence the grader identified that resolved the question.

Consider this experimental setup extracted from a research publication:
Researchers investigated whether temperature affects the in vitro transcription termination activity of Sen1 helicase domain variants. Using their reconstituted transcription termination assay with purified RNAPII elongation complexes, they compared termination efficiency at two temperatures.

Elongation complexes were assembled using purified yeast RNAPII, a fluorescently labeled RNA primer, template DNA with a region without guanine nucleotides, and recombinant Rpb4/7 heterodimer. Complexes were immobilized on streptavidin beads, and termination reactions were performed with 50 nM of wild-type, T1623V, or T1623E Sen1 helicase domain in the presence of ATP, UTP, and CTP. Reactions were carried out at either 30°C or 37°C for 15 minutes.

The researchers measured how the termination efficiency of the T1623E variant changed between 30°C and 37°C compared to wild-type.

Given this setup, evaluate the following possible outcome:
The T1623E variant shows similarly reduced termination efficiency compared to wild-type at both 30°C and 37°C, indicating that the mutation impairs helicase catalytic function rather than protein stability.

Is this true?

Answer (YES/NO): YES